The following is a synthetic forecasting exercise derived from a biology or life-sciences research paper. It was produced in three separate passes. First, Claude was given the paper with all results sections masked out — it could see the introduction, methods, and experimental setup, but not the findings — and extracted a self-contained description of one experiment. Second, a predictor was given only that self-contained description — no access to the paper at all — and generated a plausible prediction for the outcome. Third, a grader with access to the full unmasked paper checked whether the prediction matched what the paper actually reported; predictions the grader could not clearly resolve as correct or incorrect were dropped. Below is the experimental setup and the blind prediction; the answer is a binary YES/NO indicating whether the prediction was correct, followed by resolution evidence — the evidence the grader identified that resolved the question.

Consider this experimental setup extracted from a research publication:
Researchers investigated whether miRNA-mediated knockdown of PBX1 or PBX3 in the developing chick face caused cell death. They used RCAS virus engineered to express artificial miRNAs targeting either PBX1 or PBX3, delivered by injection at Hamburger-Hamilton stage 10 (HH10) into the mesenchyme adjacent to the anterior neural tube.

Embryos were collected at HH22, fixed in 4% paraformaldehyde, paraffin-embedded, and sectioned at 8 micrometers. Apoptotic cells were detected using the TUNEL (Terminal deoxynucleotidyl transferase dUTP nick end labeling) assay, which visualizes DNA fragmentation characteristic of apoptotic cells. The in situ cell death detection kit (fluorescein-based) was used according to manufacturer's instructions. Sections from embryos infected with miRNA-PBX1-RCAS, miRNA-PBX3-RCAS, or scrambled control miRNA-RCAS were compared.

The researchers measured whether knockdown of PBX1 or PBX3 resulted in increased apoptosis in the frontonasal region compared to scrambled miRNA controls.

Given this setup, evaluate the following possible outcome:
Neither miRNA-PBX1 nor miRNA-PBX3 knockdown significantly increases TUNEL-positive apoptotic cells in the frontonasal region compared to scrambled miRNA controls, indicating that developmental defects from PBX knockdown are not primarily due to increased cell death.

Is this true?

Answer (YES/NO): YES